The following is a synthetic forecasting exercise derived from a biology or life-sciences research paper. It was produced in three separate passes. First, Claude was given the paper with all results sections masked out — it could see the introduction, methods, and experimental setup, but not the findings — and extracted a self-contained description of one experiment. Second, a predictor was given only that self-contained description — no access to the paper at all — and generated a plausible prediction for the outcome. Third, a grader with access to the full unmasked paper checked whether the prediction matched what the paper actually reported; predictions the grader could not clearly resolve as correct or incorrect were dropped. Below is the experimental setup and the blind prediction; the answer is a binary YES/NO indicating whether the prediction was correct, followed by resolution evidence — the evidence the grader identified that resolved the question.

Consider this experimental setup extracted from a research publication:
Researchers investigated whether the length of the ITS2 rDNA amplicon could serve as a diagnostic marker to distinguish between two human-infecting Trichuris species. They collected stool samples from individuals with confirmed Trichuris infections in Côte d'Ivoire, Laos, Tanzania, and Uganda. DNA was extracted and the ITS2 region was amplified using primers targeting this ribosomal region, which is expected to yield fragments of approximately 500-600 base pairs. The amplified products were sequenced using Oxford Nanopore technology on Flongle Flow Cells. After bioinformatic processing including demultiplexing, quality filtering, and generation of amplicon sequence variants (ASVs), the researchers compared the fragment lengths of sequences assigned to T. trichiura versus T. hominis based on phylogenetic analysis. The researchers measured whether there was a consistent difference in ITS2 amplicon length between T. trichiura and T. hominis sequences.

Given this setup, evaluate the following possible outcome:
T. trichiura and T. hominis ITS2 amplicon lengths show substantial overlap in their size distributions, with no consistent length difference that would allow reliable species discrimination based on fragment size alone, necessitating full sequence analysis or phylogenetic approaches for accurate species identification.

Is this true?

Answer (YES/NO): NO